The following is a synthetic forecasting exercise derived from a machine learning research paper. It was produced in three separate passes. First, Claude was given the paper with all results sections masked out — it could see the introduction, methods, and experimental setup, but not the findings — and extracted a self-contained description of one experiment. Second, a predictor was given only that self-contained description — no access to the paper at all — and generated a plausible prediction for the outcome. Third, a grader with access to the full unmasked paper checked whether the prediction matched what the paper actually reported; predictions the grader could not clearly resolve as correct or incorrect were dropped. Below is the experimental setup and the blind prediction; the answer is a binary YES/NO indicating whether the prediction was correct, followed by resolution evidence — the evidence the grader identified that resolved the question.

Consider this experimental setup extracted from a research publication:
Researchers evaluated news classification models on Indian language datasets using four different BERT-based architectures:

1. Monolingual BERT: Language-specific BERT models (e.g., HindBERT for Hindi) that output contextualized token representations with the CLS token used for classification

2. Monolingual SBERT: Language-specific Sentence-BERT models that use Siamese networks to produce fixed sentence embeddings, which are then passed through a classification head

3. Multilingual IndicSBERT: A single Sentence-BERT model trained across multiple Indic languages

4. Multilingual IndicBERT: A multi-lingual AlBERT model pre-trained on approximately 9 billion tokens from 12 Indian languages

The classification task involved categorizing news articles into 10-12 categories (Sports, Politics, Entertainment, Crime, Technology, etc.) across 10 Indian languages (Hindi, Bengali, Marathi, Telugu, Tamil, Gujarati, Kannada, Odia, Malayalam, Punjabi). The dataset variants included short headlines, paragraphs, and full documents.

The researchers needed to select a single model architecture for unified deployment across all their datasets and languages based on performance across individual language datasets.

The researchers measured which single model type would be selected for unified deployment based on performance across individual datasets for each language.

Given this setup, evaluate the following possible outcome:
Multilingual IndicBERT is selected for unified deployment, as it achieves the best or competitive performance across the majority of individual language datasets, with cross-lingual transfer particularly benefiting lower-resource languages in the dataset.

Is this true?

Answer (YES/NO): NO